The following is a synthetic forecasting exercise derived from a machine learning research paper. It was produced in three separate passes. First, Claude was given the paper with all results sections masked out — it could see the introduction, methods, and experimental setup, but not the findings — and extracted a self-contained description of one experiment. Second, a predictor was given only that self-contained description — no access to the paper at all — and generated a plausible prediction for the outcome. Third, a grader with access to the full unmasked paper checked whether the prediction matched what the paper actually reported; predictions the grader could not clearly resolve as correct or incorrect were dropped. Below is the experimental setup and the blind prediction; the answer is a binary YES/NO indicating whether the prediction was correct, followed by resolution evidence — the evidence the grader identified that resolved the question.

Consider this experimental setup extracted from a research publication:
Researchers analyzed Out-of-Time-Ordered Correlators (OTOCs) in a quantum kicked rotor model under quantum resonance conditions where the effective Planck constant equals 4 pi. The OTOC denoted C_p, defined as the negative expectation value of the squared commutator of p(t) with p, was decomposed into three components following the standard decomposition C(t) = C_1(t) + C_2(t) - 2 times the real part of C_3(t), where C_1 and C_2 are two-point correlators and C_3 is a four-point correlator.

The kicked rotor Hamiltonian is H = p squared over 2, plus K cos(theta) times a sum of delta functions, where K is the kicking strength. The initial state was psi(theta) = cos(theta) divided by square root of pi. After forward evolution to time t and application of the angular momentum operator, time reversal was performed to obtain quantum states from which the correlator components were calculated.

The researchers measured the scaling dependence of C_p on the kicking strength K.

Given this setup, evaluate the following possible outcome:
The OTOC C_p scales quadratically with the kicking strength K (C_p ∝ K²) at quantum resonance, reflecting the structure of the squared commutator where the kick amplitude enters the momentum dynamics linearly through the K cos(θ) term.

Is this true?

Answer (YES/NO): YES